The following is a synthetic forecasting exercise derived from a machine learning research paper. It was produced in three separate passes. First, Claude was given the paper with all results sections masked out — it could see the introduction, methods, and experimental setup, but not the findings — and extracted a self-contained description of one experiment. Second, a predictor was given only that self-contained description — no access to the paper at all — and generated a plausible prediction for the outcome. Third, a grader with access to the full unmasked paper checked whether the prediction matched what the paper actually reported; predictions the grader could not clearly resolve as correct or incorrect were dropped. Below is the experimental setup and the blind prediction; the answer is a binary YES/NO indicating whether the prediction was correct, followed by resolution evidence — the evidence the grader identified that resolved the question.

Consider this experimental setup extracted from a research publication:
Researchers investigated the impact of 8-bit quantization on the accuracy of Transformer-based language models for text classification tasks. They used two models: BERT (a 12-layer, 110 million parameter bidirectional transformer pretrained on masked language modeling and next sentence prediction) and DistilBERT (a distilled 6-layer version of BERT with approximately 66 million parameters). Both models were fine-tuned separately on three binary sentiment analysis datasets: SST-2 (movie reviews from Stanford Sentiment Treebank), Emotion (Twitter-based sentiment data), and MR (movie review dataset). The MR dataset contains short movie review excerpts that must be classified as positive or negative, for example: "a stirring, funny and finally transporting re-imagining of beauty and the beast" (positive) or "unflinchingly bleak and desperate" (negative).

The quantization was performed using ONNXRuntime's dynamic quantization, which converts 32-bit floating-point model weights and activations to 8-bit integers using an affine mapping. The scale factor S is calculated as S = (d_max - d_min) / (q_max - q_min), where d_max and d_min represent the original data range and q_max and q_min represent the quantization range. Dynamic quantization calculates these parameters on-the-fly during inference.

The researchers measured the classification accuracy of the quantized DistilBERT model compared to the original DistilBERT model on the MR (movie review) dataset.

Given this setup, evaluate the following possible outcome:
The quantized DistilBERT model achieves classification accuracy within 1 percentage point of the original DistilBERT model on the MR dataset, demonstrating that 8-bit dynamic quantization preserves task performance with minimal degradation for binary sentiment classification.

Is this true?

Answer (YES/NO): NO